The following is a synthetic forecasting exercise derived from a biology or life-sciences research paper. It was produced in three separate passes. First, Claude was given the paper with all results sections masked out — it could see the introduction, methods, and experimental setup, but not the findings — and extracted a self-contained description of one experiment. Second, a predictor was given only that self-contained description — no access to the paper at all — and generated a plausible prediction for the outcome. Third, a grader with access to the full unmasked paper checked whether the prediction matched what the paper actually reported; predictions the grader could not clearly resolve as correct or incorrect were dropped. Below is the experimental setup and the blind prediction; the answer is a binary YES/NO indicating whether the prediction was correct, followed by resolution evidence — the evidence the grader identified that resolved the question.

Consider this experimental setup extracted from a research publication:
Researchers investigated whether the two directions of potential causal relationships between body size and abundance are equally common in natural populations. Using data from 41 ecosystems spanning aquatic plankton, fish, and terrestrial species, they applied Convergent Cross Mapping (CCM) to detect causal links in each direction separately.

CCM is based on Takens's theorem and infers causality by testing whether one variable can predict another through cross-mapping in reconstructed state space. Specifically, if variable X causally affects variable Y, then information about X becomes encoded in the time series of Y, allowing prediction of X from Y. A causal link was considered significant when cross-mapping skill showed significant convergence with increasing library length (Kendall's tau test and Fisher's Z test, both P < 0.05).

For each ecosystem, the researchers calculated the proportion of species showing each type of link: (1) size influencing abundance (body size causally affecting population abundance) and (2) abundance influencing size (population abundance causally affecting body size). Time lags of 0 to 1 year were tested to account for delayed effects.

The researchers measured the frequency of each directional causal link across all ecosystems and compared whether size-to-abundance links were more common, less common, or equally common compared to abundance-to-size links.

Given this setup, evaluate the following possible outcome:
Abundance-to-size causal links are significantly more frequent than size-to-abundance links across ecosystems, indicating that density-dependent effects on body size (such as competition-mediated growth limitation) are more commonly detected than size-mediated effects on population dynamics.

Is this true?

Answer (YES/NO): NO